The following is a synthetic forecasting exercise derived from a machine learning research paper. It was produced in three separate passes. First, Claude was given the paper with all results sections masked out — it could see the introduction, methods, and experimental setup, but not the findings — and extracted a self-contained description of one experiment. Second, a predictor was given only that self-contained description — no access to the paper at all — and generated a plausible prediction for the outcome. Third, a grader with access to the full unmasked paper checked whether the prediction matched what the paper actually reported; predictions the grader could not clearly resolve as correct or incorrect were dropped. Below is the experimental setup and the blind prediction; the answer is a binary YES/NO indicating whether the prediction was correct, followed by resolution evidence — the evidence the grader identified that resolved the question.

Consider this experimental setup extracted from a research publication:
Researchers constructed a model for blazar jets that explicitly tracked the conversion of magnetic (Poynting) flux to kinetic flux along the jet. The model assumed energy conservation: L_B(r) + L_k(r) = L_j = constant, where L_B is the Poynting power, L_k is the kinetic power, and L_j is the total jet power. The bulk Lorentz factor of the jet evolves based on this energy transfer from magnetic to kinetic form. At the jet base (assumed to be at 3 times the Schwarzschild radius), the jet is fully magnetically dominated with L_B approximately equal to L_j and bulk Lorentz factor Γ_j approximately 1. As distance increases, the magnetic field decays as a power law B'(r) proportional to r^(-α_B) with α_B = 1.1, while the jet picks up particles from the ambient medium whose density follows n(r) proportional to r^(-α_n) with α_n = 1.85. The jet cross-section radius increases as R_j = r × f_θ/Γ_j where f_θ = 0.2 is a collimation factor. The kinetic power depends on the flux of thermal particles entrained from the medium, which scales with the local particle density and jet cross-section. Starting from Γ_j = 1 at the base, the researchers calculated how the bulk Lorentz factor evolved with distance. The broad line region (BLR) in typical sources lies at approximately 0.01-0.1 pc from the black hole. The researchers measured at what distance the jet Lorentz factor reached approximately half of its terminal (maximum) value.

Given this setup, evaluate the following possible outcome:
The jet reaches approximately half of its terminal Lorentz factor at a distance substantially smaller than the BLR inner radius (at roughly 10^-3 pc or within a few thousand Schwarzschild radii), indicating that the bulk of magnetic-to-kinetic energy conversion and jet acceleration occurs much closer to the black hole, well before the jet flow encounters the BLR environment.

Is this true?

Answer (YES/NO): NO